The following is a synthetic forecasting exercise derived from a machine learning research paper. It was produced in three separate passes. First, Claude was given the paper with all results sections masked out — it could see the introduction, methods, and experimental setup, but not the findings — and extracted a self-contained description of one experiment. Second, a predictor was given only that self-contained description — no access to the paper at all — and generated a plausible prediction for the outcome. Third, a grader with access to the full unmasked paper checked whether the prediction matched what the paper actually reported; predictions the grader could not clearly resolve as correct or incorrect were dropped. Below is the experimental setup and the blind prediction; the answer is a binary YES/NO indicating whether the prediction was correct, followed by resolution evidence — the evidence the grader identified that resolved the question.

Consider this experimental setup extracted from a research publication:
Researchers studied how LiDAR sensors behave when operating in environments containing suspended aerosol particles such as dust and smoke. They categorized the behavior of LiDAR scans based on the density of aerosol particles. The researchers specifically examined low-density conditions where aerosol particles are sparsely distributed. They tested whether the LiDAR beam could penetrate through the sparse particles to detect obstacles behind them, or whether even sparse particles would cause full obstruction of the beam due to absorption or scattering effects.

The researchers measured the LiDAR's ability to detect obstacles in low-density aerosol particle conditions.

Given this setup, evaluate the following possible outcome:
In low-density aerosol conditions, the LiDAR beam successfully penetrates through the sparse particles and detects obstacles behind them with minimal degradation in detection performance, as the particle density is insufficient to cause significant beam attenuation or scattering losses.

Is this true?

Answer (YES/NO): YES